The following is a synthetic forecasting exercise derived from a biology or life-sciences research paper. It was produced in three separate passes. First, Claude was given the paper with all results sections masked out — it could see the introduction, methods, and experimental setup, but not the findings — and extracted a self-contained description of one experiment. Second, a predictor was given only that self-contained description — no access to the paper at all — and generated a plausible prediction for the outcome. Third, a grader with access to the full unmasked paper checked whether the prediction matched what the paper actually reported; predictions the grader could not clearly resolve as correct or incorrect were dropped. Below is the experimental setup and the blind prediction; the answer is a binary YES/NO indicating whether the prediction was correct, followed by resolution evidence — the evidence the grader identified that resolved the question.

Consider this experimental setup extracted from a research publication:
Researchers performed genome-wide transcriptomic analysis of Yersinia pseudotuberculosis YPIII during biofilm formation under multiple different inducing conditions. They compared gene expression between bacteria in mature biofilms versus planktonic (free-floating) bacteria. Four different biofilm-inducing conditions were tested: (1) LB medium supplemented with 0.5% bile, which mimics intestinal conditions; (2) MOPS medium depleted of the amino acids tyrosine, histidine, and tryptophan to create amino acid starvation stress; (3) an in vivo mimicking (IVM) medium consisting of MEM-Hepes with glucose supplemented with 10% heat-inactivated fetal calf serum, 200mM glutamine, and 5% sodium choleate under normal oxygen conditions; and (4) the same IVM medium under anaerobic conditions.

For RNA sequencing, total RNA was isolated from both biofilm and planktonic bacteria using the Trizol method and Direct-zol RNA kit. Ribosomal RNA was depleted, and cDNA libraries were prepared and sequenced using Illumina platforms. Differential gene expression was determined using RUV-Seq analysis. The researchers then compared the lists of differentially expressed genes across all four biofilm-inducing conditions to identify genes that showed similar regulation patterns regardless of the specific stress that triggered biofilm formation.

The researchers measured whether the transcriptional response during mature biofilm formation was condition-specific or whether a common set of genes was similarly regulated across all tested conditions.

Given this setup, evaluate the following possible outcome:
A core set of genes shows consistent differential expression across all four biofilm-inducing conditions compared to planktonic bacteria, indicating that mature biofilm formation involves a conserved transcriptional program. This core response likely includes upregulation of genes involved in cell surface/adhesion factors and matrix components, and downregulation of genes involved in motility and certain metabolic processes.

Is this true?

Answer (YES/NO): NO